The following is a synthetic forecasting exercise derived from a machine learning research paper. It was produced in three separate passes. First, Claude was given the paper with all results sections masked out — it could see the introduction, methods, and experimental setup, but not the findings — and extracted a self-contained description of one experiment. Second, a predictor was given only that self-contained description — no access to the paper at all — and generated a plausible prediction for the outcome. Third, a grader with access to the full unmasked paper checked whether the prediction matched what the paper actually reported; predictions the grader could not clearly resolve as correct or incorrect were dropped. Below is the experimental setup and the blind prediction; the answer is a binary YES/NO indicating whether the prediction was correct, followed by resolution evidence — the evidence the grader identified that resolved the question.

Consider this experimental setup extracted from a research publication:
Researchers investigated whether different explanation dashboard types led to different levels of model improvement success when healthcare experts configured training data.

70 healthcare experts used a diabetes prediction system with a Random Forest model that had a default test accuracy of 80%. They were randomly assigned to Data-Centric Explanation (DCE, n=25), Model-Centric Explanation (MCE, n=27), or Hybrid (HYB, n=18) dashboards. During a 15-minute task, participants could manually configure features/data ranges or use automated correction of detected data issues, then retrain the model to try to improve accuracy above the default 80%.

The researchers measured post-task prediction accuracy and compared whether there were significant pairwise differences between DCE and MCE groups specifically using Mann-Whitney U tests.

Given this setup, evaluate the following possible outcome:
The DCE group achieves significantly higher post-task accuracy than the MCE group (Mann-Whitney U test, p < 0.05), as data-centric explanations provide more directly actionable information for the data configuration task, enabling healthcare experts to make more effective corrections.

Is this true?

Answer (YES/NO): NO